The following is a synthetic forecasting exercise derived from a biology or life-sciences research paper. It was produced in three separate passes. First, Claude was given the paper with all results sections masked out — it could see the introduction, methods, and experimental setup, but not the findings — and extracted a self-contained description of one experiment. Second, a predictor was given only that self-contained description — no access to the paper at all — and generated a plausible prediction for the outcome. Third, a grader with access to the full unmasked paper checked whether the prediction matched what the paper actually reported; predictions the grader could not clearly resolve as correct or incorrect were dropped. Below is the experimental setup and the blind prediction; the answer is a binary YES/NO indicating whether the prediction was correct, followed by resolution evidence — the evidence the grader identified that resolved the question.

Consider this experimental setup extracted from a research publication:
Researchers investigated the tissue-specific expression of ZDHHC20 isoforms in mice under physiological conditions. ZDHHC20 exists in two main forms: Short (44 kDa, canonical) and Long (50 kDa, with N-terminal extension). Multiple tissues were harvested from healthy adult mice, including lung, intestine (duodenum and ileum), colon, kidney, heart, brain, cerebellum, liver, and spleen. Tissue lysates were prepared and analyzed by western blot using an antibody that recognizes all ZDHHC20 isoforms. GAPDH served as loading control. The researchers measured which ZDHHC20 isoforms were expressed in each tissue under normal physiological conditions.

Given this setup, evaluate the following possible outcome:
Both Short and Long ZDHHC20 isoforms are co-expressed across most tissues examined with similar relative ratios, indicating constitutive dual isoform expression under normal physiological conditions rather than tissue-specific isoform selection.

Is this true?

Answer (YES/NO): NO